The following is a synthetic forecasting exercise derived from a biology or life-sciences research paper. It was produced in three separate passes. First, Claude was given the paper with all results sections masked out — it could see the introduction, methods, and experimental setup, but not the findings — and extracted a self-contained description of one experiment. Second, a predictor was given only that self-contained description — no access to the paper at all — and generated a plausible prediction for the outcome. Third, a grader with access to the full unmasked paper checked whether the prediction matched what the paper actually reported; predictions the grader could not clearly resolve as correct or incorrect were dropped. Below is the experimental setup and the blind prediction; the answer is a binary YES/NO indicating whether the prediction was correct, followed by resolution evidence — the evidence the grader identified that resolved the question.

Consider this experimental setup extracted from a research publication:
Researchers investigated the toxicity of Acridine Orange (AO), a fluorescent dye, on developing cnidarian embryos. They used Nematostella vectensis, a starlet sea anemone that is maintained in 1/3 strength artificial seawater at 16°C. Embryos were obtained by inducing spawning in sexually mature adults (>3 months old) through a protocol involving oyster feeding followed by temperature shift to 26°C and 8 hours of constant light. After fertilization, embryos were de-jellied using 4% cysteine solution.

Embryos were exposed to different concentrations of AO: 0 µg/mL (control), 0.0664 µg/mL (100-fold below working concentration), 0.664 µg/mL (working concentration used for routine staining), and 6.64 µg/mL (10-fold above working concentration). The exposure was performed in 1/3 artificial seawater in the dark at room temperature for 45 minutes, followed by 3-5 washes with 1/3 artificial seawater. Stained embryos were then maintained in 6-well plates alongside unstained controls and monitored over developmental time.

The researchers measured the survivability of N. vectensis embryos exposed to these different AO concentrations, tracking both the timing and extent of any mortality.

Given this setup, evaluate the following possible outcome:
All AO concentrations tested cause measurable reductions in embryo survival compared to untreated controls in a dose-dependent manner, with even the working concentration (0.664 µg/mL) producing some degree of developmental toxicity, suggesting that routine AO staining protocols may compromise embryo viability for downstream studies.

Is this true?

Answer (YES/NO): NO